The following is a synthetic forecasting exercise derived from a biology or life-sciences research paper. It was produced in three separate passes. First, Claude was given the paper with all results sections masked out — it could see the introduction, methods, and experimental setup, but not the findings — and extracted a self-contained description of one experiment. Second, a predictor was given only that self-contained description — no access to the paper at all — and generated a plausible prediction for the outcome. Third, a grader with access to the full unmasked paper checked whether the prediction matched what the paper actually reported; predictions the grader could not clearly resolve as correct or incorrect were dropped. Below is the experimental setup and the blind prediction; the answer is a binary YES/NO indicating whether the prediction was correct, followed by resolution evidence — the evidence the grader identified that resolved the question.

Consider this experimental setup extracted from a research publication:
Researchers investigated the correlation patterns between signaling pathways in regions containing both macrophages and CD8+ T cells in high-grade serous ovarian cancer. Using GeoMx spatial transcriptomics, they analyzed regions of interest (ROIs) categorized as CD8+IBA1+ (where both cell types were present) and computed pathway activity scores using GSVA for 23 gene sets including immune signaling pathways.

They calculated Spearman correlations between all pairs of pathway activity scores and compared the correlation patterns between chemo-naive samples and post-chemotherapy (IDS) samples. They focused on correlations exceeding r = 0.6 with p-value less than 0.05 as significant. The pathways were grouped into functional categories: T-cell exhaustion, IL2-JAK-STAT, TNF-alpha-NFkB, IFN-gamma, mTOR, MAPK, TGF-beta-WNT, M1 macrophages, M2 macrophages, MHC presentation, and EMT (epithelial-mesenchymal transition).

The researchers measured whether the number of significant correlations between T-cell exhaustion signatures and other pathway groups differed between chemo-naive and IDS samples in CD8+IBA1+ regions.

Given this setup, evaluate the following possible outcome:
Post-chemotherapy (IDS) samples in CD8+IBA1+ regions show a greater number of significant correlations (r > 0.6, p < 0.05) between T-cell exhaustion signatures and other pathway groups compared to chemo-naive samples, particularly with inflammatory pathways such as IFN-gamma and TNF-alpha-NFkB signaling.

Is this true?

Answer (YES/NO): NO